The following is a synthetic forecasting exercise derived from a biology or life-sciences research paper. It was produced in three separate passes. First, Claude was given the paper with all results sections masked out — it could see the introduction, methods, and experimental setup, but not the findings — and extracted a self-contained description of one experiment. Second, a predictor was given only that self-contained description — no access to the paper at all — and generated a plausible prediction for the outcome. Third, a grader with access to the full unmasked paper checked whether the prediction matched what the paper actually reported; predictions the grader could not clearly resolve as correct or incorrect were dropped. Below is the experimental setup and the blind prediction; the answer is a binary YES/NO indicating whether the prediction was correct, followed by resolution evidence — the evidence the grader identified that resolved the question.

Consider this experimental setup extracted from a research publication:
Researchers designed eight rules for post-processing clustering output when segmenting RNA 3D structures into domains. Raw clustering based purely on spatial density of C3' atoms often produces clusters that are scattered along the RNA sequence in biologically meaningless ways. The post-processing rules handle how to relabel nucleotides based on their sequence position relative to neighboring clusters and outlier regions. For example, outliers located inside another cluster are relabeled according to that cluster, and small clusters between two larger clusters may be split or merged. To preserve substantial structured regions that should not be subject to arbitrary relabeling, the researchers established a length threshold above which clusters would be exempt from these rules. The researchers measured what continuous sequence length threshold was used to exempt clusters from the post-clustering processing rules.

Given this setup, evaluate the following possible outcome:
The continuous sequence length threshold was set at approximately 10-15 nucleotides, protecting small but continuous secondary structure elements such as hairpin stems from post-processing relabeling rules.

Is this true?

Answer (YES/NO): NO